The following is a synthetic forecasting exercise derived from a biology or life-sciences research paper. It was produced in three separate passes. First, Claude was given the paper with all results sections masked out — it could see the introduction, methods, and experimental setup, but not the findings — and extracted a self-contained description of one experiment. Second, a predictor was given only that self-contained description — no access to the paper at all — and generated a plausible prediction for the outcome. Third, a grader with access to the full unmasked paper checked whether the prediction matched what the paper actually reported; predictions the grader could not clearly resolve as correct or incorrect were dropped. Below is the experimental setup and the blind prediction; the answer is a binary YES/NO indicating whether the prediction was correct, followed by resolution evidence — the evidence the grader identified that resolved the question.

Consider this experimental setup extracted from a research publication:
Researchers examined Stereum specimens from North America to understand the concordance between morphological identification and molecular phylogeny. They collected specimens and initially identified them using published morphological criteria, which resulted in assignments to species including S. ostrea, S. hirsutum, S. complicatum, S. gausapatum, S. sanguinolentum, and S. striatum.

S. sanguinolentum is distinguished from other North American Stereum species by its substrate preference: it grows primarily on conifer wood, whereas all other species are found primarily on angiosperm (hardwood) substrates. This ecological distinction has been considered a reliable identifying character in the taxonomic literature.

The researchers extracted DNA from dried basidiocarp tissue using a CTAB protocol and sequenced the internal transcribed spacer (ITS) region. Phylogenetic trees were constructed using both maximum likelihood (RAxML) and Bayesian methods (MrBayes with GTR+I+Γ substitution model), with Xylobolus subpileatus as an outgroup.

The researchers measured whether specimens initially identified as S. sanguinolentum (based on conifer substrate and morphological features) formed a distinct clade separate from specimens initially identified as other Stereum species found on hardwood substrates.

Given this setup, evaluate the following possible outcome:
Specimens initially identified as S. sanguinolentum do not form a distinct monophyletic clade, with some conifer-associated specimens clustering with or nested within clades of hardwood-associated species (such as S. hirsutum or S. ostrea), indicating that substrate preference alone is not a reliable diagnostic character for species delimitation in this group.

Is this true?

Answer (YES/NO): NO